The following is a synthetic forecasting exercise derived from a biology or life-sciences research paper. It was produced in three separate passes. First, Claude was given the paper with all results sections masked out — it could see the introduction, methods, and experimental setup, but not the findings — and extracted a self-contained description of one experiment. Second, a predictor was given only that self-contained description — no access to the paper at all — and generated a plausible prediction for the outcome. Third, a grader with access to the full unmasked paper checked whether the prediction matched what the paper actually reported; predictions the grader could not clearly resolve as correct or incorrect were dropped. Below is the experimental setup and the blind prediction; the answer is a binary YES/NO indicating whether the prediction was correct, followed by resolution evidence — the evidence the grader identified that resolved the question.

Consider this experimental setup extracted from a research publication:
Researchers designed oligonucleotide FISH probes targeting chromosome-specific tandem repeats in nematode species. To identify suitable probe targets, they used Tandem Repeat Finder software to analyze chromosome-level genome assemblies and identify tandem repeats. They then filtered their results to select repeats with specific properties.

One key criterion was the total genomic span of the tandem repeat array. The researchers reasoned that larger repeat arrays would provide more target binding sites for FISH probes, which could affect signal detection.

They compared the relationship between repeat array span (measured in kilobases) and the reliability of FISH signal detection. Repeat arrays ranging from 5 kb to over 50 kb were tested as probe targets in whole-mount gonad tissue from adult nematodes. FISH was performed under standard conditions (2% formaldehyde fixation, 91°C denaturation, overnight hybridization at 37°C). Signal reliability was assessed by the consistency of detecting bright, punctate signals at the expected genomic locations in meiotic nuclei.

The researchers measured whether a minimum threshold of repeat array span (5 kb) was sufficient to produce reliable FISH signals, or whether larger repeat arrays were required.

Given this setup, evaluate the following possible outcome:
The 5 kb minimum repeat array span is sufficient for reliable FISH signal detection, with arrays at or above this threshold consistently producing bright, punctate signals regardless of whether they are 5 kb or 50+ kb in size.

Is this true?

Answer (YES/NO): YES